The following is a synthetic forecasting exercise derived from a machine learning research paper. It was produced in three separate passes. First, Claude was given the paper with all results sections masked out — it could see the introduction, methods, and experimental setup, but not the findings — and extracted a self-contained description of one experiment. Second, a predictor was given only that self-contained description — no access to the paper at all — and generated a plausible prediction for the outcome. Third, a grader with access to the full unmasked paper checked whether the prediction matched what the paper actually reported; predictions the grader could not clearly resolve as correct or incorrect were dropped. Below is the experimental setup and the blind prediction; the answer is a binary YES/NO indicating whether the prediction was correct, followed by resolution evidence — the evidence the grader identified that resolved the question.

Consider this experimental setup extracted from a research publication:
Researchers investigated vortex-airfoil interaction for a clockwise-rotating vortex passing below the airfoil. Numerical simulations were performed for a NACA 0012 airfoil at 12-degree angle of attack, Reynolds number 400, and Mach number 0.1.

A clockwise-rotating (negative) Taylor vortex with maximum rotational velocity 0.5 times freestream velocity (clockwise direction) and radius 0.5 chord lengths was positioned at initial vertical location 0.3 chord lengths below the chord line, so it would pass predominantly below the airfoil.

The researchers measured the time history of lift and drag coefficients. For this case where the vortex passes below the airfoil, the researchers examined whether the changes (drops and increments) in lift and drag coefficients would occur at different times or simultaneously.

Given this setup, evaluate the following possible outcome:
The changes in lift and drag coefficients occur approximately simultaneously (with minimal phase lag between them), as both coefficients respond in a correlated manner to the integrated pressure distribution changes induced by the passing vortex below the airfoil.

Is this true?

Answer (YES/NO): YES